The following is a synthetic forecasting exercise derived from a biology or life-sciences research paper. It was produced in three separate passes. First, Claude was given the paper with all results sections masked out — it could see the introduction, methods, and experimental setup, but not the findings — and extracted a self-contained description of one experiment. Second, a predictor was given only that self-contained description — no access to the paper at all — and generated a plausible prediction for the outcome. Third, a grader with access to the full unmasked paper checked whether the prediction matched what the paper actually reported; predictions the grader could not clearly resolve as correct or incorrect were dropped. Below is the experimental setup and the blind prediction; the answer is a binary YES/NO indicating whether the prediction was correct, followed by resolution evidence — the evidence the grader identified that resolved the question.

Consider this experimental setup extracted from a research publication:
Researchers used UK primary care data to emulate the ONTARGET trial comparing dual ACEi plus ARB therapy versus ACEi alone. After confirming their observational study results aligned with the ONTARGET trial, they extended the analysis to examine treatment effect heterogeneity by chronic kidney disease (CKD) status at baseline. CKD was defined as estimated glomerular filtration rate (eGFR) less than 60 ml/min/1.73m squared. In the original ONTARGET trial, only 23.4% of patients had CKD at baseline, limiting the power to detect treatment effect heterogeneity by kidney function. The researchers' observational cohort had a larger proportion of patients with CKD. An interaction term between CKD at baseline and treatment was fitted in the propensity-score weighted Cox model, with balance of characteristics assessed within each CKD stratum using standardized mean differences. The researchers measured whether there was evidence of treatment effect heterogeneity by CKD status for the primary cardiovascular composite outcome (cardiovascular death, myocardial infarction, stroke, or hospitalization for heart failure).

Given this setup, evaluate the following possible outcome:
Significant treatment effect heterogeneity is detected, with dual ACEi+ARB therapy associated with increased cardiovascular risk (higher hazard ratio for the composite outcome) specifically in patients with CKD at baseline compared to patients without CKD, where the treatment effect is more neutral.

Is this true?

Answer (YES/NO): NO